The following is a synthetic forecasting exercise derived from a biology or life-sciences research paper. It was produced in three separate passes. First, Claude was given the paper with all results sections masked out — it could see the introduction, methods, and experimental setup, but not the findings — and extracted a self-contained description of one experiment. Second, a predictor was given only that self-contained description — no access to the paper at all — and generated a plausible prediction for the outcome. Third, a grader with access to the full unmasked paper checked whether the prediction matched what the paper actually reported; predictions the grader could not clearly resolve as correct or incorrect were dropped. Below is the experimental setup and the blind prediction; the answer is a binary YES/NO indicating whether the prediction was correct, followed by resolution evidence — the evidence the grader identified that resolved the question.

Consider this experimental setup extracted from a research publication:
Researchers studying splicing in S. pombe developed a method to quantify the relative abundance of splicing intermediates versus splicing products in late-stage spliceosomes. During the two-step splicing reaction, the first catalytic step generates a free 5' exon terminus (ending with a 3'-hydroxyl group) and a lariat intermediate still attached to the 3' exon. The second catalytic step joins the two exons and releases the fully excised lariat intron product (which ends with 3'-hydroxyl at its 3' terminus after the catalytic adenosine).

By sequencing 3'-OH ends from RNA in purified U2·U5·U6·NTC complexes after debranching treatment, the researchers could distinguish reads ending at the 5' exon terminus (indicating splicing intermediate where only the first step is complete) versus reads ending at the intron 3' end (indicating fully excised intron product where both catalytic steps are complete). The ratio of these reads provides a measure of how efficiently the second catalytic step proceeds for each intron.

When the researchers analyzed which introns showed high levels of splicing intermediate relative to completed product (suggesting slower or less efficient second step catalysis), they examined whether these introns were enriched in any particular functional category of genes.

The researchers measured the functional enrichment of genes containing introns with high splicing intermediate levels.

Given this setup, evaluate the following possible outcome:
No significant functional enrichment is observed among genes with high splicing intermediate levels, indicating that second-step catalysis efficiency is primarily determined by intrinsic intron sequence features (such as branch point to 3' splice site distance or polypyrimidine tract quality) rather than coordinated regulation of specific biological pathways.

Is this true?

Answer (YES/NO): NO